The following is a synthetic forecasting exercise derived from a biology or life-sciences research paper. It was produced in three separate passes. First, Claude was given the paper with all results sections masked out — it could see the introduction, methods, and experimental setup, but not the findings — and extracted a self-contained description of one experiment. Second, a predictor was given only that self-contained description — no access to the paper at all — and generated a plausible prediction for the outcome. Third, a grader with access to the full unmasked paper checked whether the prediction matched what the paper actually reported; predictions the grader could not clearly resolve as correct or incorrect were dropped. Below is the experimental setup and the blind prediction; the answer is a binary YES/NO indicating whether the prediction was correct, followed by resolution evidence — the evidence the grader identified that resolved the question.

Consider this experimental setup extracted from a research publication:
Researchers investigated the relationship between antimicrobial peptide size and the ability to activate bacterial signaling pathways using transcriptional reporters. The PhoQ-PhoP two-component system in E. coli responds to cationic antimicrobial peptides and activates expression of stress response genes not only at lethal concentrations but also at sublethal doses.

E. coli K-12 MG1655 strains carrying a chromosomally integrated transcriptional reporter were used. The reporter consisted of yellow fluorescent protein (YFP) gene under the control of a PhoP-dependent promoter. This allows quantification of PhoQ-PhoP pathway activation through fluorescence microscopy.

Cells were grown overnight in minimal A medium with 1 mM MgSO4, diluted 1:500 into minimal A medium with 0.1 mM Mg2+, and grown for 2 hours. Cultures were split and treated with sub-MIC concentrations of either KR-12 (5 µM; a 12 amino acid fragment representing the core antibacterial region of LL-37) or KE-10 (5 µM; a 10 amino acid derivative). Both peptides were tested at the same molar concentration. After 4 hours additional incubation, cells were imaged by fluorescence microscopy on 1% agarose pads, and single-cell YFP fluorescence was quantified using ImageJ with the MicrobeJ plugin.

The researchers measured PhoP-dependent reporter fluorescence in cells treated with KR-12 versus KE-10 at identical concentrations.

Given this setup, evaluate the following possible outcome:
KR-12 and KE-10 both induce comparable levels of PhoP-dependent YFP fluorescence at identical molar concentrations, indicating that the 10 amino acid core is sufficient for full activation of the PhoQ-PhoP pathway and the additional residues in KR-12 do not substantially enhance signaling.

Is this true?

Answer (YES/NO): NO